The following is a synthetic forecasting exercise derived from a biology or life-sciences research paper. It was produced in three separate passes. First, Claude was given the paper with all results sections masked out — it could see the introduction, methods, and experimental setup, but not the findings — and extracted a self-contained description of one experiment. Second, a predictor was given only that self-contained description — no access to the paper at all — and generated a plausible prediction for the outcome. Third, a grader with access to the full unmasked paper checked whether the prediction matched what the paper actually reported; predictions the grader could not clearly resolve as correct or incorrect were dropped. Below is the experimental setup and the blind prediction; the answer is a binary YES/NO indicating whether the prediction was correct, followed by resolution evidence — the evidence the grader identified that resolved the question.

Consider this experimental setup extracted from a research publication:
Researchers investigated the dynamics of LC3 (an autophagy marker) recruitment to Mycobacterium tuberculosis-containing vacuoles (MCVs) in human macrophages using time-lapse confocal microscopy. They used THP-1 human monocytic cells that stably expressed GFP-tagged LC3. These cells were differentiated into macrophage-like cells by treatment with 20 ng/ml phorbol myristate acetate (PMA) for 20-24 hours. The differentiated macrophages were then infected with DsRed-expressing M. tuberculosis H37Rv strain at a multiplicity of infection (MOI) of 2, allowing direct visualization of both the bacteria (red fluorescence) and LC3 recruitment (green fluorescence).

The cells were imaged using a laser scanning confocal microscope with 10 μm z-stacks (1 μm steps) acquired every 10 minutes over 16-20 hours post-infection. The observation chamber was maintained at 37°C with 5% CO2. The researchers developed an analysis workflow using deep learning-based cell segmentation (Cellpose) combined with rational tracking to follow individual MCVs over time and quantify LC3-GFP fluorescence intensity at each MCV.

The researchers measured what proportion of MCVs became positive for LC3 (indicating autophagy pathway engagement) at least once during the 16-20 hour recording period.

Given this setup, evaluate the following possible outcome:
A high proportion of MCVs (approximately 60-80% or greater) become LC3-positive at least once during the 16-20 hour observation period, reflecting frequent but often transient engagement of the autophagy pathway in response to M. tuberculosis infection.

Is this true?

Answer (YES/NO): YES